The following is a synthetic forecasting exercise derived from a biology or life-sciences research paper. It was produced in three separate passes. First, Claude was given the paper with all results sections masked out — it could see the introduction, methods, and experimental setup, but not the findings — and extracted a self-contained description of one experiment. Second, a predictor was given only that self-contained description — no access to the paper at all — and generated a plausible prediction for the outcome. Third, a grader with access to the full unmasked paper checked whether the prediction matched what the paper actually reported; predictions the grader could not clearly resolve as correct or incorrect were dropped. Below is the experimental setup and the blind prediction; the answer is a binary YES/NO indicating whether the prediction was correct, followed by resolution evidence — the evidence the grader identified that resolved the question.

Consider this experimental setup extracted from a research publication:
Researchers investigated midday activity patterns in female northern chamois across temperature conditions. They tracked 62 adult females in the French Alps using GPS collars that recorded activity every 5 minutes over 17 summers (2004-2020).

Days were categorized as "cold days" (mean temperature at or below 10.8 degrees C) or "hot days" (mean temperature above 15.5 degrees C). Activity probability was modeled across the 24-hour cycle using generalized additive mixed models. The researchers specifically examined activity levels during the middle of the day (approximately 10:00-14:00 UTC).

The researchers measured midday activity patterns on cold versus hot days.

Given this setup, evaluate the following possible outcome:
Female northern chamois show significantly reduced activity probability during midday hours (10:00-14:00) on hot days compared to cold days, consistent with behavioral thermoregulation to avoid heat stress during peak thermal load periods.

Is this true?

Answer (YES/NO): YES